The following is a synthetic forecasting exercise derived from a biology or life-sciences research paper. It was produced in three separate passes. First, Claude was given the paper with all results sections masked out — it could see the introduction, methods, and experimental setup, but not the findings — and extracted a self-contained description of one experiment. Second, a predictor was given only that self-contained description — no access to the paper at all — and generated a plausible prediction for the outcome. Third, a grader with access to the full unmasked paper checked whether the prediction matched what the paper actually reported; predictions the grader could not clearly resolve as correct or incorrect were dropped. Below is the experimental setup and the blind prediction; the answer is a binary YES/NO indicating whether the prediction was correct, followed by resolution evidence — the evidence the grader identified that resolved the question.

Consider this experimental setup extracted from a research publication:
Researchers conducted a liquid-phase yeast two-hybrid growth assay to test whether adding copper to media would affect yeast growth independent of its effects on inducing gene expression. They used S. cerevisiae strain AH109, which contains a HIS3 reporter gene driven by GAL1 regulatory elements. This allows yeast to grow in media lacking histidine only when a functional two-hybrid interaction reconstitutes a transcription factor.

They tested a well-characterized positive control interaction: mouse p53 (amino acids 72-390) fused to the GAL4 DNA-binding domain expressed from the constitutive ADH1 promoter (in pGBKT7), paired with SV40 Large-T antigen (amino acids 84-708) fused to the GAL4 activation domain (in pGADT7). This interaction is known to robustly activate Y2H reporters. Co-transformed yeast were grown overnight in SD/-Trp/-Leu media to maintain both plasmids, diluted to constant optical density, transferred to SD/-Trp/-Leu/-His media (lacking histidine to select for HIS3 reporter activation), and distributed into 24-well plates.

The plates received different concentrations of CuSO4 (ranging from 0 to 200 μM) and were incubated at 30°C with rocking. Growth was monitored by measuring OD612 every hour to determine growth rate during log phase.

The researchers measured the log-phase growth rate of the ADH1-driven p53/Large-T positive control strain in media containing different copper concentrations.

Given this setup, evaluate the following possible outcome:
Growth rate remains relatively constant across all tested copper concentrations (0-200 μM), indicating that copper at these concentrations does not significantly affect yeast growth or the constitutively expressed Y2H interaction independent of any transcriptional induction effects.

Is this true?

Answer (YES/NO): NO